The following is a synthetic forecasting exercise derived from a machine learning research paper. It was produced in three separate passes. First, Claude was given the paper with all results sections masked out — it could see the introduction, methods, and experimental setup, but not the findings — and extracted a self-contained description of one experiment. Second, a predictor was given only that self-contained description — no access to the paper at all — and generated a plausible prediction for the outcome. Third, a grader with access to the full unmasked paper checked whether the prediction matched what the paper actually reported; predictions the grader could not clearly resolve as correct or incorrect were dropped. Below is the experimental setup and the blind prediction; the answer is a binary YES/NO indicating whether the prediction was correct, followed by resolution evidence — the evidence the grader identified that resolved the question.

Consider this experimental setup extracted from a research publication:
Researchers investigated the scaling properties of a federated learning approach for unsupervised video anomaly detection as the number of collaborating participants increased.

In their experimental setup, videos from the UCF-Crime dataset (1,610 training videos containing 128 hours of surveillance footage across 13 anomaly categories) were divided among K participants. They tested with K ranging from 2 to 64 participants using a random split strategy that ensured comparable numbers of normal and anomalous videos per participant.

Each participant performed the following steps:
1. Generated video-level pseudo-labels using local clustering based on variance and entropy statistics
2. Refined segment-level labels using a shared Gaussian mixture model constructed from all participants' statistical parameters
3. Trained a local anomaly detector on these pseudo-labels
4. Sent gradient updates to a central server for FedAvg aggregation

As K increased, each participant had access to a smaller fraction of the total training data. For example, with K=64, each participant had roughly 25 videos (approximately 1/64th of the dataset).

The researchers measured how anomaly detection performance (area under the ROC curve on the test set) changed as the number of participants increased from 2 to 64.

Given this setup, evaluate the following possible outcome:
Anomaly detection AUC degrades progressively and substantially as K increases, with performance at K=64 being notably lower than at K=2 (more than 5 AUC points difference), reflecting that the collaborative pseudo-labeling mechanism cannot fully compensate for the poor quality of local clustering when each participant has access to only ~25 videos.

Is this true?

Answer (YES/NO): NO